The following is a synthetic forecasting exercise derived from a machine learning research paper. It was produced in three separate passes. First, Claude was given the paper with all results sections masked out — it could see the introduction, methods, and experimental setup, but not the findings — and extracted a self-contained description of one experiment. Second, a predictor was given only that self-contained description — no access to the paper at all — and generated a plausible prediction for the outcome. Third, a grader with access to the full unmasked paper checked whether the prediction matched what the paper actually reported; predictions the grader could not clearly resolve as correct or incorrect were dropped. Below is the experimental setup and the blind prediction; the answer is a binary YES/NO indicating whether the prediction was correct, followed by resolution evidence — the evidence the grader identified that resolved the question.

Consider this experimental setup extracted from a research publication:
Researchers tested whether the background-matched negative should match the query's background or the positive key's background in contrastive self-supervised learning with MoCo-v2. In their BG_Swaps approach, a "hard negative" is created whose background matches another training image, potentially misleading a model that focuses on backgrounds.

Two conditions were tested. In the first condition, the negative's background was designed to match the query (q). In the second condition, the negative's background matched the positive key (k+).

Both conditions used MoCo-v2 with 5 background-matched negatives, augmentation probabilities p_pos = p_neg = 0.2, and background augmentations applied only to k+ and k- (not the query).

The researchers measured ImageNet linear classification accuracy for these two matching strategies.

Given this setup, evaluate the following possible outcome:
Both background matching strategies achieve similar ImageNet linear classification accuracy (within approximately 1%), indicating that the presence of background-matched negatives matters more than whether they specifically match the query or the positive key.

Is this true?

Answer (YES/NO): YES